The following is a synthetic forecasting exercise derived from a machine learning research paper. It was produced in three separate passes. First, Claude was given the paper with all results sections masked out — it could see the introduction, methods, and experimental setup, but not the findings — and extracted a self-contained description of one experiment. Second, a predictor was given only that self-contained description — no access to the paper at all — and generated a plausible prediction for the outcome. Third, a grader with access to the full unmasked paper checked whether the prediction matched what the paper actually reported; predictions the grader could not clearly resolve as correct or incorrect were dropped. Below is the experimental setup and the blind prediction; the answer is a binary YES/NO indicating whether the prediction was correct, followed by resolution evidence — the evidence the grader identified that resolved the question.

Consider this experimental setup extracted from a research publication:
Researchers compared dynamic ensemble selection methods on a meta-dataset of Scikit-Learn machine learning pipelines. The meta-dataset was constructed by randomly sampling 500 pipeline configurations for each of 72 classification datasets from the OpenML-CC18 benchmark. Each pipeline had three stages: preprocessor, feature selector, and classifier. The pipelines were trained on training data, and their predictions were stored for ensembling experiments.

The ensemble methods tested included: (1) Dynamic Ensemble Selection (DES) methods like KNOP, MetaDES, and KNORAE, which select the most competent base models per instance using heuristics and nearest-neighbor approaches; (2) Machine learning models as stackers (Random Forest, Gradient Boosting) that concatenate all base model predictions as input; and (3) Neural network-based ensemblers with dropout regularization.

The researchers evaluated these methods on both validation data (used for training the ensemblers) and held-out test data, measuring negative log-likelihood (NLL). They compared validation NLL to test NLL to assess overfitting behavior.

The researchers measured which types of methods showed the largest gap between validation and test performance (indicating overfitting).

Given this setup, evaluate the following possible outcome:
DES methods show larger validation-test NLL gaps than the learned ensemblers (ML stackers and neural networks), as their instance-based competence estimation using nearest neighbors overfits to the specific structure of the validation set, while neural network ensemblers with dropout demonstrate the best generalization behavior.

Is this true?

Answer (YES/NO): NO